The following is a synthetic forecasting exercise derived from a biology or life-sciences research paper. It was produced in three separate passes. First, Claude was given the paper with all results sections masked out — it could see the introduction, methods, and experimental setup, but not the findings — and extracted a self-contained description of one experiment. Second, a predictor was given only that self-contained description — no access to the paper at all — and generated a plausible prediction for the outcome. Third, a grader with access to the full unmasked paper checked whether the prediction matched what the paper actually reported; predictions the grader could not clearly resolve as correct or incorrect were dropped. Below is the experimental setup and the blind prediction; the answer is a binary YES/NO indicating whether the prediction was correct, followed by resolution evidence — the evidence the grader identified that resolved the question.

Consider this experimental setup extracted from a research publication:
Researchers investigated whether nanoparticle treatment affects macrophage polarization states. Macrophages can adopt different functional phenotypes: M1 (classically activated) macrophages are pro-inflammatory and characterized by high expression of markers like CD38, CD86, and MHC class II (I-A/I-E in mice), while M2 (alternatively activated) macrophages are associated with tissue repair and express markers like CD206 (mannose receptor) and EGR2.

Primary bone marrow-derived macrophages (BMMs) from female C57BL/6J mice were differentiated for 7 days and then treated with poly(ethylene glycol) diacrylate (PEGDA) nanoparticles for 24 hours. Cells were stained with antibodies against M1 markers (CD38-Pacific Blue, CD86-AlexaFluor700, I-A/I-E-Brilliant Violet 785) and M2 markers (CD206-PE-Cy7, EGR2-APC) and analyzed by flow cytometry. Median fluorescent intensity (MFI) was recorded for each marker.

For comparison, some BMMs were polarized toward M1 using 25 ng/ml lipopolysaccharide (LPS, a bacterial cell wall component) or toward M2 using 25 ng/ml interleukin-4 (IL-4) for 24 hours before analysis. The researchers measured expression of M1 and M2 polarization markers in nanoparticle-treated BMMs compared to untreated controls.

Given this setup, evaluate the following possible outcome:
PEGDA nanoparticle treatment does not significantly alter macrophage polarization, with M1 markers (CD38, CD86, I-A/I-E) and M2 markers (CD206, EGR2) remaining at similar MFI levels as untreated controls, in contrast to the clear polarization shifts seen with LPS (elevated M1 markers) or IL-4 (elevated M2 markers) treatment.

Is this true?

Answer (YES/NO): NO